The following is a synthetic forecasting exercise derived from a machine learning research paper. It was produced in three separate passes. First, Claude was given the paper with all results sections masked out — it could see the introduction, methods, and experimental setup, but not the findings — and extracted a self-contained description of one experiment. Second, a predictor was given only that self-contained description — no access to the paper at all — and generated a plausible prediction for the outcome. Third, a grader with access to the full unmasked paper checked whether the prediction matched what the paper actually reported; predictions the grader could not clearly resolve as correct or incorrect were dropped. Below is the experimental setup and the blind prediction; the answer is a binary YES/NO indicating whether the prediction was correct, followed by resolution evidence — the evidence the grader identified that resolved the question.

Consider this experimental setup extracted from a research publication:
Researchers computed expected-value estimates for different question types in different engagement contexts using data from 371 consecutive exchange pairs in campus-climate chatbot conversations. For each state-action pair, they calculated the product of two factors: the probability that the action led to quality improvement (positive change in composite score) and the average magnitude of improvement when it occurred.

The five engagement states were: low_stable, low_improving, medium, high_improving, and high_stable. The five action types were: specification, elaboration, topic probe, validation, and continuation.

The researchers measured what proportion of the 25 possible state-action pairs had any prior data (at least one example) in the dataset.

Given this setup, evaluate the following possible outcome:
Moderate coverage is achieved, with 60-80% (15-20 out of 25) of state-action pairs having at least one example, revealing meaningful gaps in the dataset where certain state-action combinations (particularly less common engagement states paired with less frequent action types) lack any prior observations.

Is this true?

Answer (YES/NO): YES